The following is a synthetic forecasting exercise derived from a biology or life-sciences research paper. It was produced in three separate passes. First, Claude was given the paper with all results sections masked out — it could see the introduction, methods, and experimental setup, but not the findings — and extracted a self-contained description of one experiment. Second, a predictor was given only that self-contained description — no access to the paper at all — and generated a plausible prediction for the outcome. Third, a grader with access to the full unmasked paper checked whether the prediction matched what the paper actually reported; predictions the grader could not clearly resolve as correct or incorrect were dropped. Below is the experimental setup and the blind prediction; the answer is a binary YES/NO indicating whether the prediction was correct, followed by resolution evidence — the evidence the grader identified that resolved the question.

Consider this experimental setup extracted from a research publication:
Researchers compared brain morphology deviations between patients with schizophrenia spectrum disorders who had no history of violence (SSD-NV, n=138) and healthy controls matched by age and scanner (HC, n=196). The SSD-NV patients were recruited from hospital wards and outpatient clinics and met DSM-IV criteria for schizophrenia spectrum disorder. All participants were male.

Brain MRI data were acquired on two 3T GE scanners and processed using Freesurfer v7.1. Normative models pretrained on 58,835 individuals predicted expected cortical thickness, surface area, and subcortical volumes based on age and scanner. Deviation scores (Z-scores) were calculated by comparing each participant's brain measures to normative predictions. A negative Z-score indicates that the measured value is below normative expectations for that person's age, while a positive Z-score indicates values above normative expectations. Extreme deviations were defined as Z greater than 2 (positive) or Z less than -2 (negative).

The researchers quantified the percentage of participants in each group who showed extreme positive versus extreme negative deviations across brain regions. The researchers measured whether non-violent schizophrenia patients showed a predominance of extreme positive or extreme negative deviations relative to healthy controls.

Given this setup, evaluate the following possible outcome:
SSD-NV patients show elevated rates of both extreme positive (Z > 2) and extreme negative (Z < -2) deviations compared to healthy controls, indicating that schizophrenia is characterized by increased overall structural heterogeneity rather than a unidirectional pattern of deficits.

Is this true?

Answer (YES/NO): NO